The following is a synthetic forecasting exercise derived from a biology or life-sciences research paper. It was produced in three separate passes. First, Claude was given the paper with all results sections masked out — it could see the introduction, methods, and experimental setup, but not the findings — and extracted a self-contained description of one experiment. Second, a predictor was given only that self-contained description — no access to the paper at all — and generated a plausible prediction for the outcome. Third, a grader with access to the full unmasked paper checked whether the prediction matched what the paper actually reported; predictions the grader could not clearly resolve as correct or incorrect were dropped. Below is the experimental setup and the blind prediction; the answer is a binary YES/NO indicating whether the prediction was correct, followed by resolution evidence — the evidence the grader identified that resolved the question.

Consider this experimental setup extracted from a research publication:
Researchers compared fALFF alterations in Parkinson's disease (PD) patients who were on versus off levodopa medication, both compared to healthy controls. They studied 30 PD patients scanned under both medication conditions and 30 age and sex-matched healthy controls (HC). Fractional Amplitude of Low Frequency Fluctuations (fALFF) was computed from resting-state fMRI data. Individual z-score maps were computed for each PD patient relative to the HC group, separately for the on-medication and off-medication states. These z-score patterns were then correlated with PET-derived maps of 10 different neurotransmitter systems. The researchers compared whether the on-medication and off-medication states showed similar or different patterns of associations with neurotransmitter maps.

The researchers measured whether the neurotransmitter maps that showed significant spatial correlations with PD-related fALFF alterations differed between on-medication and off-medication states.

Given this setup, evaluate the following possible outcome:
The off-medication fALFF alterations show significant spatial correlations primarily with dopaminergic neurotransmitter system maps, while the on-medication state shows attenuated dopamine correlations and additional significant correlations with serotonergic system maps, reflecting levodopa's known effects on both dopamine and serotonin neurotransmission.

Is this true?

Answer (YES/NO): NO